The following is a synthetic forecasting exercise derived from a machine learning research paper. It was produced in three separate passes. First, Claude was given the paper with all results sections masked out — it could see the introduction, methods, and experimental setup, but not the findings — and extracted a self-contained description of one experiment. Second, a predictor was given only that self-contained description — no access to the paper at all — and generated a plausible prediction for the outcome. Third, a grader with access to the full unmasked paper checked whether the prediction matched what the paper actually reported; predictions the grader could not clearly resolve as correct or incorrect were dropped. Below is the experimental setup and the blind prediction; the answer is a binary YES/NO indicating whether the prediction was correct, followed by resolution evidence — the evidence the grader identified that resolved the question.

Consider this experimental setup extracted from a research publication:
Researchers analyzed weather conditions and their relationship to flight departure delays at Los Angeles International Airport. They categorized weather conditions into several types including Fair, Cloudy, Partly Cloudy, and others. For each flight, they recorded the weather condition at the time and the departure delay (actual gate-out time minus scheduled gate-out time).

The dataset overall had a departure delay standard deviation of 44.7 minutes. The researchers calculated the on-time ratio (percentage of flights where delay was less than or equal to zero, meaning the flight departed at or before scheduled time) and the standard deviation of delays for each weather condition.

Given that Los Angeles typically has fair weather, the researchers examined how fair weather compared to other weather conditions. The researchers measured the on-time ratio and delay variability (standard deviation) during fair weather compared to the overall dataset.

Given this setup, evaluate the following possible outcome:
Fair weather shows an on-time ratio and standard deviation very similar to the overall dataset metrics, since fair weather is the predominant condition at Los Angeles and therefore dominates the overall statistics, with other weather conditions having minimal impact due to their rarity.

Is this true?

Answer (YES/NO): NO